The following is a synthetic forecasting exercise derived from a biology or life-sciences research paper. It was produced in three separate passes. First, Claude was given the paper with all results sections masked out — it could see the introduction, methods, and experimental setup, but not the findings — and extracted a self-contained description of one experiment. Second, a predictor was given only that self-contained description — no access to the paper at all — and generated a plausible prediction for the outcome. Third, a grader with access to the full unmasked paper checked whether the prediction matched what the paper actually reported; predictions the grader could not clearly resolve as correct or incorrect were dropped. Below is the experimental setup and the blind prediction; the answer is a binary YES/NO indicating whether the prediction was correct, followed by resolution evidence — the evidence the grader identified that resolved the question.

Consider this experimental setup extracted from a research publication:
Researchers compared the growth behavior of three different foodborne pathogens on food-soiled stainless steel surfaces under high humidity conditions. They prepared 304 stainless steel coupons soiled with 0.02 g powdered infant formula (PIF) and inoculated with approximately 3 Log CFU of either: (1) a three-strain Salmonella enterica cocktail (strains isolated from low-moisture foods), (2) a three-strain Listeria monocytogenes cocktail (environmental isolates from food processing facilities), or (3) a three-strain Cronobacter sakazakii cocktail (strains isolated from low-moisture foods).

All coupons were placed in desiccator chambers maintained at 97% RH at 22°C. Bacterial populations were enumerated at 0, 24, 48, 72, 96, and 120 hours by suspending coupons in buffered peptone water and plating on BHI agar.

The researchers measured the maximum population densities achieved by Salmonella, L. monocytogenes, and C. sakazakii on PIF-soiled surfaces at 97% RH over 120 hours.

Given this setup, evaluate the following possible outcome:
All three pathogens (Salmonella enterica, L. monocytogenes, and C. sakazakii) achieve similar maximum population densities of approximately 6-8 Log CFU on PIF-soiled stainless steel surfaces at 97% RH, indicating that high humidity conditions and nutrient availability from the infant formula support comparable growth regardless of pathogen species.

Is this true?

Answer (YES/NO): YES